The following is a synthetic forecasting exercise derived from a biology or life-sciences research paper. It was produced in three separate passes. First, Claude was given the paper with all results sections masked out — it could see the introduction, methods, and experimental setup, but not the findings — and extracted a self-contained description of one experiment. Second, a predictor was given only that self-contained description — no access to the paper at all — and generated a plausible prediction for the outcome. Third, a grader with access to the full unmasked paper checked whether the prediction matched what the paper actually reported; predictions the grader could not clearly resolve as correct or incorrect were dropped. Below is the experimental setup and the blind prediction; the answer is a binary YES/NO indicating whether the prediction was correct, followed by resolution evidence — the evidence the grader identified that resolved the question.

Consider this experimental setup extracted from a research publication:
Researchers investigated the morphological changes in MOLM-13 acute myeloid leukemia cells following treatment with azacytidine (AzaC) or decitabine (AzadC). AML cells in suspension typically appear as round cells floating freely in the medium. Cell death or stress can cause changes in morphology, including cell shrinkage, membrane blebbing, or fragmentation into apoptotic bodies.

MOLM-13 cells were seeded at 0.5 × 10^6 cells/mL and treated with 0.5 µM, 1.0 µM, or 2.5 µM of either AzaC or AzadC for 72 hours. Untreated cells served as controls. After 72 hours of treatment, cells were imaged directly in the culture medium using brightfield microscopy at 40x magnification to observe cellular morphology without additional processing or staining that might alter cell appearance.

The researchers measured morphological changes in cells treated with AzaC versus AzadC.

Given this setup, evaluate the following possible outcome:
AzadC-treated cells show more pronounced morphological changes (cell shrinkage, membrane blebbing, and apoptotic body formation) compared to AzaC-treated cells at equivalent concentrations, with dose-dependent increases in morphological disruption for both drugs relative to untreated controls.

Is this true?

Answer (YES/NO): NO